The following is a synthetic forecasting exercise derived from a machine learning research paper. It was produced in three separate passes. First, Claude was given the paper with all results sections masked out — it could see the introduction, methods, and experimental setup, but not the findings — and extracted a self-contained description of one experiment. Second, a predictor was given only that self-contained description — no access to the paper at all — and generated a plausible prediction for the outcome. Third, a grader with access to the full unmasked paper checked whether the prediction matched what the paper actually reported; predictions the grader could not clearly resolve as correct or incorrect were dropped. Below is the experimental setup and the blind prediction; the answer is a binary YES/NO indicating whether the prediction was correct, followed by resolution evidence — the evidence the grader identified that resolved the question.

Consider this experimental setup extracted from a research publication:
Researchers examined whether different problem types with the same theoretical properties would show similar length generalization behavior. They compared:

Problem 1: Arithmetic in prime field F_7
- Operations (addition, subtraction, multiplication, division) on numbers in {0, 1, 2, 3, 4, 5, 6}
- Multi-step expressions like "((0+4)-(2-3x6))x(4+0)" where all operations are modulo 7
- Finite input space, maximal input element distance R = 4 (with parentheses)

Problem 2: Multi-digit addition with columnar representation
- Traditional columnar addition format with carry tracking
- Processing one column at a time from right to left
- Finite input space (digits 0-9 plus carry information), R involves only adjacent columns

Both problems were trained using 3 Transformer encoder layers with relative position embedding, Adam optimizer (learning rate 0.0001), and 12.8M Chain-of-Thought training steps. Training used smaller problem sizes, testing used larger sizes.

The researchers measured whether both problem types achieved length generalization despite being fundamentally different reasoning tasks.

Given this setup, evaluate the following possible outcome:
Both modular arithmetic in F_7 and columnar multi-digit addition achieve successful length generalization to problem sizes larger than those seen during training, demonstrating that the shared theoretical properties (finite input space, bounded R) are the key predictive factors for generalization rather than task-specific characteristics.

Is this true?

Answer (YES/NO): YES